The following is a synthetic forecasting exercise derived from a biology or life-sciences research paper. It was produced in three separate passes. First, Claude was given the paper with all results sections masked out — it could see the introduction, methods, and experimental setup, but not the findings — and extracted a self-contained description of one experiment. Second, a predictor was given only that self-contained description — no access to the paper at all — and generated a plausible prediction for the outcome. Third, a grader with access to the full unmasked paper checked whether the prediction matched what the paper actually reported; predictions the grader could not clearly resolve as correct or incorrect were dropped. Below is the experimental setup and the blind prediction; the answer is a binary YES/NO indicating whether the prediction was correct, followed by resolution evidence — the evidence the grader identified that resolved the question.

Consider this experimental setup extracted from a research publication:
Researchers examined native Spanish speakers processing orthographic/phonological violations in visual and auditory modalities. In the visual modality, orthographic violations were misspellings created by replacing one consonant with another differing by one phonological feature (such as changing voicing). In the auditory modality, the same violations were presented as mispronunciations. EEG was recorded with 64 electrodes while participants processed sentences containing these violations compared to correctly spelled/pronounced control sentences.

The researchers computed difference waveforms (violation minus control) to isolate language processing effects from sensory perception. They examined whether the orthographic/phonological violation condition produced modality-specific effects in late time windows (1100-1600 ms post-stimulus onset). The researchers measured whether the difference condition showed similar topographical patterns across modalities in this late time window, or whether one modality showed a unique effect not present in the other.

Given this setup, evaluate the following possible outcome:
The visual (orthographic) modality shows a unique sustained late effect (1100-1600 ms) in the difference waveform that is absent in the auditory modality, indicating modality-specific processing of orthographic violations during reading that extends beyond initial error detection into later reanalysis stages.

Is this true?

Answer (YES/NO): YES